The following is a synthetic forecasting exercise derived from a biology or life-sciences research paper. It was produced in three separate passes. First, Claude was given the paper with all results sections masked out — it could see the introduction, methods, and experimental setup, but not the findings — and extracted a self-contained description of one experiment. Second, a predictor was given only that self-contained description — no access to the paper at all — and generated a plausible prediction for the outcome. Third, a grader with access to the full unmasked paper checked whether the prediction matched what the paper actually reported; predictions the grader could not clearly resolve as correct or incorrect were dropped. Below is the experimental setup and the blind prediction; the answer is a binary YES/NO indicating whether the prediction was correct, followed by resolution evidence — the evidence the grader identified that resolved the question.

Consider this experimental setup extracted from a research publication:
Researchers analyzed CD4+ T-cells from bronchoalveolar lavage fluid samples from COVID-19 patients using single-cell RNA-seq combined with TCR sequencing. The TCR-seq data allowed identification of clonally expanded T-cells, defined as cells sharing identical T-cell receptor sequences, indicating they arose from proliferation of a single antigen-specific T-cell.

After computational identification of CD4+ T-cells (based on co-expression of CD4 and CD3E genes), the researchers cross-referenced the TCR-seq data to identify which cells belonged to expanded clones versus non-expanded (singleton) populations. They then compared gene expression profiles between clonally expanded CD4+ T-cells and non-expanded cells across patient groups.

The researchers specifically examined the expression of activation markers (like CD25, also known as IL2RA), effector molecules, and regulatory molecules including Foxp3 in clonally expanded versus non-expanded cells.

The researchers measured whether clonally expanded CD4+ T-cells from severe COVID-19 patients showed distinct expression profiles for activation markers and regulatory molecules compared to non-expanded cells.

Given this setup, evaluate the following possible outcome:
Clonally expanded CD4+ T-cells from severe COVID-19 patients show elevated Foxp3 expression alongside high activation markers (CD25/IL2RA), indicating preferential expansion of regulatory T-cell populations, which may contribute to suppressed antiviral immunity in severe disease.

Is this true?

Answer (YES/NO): NO